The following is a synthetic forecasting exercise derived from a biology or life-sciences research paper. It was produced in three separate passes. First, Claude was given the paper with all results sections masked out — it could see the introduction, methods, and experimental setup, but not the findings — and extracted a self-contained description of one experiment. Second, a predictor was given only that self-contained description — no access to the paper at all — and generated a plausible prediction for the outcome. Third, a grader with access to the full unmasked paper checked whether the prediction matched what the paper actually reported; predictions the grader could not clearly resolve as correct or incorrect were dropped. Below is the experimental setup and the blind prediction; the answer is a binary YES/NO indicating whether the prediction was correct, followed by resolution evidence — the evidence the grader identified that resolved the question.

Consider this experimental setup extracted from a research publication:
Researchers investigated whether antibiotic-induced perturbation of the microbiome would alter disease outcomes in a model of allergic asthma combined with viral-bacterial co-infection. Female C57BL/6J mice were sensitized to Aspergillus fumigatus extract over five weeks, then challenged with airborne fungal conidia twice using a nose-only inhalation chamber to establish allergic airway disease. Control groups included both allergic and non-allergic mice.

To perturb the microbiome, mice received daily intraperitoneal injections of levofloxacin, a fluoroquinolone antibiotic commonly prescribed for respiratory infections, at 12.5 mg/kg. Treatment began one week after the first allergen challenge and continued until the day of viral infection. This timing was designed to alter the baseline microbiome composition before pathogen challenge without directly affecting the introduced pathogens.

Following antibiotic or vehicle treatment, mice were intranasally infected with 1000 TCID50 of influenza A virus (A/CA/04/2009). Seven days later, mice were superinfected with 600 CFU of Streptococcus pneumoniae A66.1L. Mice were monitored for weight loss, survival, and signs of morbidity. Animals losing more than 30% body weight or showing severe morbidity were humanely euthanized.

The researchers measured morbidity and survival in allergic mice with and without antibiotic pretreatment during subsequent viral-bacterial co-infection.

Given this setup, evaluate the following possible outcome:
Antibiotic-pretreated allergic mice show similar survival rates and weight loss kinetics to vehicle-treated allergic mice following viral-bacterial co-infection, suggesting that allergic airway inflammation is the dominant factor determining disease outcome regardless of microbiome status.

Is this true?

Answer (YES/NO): NO